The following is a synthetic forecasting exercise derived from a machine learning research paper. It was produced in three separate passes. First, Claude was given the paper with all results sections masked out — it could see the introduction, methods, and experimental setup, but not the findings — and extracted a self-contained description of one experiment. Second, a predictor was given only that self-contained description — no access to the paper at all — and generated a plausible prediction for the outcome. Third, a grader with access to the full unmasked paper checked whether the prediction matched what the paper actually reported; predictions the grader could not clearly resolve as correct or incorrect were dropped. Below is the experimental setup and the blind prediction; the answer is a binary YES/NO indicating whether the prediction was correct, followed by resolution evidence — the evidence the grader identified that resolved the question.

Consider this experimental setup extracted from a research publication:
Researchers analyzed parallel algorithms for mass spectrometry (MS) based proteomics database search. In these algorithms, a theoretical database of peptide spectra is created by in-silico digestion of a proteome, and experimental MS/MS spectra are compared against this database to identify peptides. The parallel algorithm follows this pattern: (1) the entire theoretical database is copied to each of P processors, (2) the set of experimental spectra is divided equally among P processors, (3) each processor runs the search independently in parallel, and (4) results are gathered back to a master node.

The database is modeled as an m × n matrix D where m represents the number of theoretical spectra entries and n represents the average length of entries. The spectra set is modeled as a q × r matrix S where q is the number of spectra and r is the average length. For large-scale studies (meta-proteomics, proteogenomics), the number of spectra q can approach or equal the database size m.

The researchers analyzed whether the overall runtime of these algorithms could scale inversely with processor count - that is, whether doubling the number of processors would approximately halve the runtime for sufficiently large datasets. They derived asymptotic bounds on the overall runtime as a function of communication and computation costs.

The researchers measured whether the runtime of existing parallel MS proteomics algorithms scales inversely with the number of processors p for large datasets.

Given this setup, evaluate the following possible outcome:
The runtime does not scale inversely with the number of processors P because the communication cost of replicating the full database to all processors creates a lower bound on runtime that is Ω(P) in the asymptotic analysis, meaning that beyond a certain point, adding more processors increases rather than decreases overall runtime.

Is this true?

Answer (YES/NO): NO